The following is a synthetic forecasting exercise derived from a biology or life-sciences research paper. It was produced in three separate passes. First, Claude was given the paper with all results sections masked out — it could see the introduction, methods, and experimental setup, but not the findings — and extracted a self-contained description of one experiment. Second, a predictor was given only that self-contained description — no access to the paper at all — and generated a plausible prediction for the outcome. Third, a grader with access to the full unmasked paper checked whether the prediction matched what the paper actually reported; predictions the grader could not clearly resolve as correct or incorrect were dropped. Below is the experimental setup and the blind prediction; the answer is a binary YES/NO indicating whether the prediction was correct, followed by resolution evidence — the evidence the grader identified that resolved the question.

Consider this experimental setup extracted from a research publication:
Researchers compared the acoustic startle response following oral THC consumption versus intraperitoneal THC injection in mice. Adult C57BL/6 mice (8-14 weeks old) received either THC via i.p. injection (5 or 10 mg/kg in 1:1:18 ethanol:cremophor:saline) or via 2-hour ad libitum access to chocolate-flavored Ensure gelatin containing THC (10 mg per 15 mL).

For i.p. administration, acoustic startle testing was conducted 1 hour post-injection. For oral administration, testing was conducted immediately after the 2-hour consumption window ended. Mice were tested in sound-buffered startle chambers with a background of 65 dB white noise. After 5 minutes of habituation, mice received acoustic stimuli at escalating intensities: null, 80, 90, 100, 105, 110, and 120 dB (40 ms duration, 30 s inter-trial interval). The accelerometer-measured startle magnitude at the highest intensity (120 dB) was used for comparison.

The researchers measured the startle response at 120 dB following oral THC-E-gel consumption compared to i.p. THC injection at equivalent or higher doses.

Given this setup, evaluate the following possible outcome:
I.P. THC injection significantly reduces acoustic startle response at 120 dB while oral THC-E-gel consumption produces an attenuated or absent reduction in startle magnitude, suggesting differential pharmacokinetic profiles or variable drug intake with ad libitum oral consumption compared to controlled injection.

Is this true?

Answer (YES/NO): NO